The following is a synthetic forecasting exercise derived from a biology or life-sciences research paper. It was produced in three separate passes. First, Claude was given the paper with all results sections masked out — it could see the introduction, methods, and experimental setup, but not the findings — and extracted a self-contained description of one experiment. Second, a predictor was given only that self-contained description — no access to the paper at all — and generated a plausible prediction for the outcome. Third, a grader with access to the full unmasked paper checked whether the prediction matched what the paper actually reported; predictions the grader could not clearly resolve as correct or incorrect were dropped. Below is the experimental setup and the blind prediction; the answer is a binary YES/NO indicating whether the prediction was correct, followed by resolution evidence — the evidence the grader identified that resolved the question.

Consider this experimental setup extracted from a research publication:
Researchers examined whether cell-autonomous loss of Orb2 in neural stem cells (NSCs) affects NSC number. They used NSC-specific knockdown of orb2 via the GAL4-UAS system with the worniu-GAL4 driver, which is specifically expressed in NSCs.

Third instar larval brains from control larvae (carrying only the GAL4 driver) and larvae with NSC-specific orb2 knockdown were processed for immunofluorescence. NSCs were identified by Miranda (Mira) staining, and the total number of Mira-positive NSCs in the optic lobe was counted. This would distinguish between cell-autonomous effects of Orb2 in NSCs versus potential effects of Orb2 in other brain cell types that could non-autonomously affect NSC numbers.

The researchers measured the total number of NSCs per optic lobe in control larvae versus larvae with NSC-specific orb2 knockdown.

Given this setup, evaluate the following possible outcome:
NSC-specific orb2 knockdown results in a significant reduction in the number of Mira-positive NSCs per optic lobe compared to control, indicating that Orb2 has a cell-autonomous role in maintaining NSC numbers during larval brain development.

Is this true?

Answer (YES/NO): YES